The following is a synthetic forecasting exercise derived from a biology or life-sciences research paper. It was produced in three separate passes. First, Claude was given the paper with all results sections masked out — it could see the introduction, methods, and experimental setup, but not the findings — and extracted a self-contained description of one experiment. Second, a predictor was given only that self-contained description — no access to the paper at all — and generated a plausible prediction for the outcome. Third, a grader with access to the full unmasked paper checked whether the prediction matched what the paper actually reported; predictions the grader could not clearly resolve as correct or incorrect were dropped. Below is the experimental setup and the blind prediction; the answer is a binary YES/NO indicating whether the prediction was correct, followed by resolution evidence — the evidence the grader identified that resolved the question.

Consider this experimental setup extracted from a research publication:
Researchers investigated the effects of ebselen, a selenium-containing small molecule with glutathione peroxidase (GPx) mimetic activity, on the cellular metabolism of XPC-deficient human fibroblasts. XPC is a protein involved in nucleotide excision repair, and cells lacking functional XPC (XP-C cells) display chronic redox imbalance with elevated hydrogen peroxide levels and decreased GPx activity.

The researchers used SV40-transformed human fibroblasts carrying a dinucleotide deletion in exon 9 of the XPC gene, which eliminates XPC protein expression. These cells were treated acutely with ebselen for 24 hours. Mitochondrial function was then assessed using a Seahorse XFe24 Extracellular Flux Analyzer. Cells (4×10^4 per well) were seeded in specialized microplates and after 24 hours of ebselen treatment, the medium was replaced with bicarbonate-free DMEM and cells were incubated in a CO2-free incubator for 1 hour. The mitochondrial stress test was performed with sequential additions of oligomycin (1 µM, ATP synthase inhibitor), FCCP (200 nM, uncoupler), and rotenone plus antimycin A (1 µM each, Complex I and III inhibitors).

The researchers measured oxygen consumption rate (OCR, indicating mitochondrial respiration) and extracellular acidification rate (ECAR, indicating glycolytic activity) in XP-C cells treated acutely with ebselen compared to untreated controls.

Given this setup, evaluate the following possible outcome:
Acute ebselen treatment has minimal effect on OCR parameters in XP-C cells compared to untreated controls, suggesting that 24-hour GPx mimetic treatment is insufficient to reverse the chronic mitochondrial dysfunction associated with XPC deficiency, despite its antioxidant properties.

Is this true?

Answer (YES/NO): NO